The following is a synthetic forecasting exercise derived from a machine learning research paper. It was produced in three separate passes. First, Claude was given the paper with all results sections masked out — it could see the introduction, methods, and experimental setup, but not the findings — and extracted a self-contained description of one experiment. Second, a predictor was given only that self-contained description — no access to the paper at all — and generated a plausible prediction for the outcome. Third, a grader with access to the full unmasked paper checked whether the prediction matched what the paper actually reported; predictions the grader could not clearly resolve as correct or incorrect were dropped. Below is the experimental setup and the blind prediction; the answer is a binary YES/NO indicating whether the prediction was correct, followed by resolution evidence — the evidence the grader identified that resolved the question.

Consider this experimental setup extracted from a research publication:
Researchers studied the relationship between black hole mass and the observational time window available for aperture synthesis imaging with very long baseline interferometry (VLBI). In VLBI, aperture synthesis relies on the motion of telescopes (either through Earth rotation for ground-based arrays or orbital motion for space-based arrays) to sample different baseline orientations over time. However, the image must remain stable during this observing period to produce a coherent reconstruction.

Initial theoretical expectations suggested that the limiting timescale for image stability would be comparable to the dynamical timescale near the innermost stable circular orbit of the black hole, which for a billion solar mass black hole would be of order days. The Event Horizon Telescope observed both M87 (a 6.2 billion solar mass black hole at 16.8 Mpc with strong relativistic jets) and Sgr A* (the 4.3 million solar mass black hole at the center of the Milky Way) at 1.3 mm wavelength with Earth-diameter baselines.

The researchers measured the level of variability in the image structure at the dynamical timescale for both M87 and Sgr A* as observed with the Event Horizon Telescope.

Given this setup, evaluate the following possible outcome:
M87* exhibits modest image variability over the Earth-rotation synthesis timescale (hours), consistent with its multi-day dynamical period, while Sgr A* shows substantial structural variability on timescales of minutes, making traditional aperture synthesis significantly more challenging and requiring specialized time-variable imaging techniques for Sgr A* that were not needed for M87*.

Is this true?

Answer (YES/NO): NO